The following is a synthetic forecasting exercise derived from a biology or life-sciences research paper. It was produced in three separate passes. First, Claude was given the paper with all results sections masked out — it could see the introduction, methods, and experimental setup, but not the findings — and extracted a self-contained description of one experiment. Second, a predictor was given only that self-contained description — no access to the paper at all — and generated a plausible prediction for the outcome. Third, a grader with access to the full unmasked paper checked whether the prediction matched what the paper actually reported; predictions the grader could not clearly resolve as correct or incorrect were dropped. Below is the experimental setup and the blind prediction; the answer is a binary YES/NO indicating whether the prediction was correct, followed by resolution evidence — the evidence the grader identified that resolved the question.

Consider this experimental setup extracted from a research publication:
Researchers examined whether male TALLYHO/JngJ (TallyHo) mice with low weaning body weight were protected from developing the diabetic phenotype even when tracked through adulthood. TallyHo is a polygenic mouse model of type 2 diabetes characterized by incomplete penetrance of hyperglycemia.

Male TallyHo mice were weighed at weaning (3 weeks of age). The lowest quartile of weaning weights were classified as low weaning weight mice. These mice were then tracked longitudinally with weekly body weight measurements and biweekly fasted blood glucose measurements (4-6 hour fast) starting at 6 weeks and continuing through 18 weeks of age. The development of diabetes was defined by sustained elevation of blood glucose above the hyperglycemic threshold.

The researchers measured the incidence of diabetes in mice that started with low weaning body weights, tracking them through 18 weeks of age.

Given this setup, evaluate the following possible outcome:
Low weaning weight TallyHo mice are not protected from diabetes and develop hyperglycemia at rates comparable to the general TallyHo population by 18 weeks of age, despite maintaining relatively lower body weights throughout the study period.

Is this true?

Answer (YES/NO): NO